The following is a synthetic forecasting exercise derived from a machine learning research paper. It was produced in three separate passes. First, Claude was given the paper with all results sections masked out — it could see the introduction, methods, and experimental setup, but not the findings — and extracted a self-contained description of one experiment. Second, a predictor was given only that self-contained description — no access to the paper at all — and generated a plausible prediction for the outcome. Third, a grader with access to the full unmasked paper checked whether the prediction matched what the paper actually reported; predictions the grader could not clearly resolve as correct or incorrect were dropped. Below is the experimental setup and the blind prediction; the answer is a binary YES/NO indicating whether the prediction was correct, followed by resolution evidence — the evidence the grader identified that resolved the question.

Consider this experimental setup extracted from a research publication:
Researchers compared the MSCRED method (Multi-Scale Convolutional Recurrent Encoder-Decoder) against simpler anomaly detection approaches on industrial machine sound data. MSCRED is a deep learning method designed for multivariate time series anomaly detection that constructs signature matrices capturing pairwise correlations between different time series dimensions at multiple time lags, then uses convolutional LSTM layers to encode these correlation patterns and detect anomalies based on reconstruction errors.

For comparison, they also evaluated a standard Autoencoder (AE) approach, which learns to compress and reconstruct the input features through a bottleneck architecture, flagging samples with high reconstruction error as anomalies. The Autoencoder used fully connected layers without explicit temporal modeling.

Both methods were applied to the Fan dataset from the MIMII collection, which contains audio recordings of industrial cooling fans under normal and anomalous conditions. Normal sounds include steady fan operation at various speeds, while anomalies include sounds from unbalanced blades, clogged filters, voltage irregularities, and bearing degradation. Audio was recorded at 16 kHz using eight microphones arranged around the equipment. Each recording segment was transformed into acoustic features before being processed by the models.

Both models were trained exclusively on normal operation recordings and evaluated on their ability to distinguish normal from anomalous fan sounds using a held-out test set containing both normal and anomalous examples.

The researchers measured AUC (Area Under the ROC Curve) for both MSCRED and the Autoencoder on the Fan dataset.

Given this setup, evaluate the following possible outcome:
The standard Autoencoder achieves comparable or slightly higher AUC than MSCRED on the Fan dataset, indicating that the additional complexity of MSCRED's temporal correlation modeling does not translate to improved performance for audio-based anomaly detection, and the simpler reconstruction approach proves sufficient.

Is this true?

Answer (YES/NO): NO